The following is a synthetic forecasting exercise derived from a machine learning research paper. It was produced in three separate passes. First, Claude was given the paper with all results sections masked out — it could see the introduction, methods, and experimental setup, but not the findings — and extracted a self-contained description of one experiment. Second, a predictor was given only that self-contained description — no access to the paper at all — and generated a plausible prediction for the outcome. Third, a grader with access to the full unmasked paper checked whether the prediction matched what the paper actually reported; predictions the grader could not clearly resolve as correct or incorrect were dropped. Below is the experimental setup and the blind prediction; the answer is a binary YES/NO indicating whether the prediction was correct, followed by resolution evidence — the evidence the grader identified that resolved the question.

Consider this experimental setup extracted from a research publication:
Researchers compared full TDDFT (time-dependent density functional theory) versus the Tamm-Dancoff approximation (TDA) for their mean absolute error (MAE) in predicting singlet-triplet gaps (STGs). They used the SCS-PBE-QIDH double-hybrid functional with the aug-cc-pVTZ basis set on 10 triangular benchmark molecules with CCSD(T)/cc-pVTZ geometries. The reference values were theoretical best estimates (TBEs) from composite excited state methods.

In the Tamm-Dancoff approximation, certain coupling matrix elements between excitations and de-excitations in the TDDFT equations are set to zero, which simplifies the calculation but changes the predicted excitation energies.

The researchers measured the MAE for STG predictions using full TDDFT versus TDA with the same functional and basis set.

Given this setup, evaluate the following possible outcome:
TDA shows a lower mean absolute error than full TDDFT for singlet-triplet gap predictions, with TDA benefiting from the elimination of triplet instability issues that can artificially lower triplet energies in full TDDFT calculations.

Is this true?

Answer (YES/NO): NO